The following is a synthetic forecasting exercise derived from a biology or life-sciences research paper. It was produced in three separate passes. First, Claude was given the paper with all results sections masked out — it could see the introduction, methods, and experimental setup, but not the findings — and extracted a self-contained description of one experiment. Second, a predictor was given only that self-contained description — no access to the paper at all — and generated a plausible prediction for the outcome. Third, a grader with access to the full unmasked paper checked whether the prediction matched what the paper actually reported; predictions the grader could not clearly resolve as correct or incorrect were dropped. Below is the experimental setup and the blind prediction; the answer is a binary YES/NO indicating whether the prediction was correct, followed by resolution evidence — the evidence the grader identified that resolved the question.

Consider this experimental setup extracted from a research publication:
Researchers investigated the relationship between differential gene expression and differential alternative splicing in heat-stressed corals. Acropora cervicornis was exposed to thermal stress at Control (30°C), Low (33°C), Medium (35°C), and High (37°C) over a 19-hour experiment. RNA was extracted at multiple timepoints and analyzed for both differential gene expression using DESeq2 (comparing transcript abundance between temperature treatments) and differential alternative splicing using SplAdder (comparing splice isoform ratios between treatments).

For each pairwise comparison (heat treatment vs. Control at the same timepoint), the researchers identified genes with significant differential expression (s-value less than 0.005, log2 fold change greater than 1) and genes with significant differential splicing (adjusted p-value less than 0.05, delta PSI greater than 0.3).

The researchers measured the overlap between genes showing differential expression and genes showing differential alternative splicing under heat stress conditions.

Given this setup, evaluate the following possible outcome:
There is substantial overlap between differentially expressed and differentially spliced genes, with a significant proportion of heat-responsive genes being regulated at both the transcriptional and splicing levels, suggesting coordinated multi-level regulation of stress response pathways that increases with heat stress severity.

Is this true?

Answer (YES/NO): YES